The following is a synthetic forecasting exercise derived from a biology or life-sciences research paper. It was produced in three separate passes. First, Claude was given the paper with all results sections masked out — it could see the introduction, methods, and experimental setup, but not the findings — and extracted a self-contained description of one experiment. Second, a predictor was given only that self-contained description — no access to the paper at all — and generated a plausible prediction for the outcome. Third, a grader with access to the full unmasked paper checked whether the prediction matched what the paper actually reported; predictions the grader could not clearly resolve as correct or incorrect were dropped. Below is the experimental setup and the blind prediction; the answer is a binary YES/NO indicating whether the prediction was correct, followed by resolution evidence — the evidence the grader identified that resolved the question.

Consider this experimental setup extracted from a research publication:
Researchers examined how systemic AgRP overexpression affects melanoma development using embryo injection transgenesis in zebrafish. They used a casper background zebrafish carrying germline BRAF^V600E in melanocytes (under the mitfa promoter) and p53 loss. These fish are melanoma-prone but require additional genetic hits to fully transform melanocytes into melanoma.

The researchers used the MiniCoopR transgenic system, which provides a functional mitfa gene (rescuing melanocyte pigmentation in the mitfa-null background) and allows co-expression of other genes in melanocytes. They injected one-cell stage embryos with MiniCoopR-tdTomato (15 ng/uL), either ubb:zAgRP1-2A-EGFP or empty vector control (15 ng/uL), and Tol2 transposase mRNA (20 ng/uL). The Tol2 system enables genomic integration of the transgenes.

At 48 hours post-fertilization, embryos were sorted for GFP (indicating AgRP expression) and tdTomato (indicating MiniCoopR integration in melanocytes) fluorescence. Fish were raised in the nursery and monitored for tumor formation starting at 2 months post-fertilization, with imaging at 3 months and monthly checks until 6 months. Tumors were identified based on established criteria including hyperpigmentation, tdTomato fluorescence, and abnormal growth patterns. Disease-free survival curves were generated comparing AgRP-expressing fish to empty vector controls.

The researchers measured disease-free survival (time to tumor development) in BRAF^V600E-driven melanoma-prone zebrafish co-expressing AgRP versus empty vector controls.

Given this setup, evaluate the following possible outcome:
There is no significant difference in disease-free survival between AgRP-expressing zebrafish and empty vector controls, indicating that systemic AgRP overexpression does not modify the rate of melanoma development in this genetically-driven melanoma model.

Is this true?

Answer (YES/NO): NO